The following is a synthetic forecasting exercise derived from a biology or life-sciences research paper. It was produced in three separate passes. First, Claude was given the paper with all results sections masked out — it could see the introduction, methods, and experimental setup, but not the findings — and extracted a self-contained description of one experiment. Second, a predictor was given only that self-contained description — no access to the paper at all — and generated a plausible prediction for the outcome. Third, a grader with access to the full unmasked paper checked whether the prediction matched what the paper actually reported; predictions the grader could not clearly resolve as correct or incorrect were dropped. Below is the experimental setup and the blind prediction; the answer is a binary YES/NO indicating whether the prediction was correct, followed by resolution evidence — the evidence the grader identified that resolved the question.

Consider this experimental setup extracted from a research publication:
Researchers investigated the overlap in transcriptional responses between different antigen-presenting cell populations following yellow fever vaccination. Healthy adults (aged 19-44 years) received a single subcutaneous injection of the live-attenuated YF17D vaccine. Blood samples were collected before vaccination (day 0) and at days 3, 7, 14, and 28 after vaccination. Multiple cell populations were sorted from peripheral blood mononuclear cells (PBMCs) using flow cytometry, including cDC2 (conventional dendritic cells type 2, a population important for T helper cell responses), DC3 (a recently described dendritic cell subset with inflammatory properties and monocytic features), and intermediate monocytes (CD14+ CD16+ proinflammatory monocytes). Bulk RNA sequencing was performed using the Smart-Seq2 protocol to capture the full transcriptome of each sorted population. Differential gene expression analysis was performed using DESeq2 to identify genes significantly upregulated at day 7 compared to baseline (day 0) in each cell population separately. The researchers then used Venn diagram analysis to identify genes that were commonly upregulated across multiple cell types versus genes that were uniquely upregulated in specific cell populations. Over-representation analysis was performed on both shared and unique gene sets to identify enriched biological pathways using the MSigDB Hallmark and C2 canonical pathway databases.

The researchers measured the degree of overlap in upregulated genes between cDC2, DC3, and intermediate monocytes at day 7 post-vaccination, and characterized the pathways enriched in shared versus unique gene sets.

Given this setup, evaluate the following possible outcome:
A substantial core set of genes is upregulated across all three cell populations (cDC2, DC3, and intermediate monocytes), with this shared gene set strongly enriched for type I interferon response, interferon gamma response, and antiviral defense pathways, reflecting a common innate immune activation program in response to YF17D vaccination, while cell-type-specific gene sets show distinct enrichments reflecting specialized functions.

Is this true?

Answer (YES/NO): YES